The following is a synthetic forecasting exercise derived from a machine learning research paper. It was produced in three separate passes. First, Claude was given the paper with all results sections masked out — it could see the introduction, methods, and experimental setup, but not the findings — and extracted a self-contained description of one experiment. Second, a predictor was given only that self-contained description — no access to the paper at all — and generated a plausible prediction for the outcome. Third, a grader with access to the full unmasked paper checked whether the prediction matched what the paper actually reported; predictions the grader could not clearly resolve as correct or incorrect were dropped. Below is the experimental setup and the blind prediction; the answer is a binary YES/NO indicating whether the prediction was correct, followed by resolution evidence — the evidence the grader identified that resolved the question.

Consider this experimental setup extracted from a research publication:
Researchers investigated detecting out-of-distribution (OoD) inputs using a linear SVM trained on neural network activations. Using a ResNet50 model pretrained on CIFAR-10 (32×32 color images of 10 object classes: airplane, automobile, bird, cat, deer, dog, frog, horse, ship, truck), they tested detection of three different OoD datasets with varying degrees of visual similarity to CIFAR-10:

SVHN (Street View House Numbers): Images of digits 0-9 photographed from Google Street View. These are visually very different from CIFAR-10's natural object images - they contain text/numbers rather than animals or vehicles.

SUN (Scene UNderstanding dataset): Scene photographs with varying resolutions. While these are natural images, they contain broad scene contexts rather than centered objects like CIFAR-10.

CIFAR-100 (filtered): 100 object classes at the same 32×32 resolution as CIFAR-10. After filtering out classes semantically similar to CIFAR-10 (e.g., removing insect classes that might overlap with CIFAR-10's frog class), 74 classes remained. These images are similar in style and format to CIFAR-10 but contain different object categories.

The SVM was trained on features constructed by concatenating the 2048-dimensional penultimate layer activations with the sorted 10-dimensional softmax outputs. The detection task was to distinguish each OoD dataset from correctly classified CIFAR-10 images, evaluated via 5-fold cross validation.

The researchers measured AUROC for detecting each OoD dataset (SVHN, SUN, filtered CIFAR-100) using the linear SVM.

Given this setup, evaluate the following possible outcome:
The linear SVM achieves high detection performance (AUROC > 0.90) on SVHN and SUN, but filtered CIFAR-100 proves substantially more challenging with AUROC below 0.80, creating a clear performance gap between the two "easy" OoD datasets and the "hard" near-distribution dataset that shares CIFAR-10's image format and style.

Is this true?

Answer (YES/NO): NO